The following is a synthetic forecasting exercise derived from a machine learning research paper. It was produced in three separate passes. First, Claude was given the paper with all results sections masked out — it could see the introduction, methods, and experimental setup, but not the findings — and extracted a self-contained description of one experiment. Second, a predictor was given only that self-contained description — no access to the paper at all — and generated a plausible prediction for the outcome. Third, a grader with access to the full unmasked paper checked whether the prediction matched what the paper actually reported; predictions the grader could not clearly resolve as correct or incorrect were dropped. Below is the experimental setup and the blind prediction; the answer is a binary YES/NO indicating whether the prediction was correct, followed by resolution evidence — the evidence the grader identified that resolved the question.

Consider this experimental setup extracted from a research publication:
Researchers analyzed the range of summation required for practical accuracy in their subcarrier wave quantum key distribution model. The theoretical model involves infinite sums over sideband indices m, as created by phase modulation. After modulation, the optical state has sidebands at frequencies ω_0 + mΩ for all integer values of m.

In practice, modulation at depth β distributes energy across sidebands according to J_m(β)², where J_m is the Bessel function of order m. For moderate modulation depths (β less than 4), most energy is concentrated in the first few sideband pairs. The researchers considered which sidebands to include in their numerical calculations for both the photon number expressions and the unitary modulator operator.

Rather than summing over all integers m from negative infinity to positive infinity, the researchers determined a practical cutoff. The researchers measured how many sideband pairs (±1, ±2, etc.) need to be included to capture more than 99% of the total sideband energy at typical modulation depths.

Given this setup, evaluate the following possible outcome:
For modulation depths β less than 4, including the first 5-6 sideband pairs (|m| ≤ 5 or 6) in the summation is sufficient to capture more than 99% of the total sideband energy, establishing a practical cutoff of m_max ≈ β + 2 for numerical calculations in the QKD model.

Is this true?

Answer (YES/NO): NO